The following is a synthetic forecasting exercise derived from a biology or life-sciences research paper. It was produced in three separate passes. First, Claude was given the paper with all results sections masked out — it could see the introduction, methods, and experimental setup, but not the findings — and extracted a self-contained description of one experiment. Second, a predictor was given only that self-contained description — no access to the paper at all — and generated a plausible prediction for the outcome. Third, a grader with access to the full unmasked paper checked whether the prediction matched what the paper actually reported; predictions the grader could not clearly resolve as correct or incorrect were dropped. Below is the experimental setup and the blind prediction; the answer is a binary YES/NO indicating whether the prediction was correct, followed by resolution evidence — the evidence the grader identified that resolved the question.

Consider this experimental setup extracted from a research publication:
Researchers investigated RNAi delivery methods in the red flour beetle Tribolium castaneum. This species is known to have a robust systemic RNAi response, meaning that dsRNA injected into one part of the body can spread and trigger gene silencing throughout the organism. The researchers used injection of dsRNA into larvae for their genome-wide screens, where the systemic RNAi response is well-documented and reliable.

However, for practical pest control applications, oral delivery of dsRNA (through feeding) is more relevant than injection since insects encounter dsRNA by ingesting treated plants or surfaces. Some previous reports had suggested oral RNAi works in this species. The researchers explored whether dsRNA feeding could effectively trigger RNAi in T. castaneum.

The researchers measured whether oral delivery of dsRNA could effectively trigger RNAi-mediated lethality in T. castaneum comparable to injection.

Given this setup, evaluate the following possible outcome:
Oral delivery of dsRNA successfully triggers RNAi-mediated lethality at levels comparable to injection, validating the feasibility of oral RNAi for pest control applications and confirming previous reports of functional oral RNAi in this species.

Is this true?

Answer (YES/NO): NO